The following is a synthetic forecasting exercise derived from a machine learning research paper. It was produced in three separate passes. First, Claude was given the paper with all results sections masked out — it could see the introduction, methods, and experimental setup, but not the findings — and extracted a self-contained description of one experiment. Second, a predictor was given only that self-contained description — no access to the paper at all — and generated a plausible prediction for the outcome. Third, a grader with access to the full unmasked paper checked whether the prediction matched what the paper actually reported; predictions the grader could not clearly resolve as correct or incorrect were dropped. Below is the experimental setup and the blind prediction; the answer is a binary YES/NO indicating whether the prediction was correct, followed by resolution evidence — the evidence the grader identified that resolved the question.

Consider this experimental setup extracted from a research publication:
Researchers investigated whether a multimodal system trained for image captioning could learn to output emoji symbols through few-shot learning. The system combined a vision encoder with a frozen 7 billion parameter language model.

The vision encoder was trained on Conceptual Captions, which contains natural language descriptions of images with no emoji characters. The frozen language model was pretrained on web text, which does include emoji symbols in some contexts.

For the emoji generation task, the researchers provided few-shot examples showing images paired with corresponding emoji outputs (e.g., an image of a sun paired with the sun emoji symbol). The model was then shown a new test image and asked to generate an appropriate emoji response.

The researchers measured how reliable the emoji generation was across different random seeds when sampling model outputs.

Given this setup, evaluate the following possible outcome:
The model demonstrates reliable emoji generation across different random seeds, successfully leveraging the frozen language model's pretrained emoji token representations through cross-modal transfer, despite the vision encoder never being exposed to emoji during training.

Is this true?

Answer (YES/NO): NO